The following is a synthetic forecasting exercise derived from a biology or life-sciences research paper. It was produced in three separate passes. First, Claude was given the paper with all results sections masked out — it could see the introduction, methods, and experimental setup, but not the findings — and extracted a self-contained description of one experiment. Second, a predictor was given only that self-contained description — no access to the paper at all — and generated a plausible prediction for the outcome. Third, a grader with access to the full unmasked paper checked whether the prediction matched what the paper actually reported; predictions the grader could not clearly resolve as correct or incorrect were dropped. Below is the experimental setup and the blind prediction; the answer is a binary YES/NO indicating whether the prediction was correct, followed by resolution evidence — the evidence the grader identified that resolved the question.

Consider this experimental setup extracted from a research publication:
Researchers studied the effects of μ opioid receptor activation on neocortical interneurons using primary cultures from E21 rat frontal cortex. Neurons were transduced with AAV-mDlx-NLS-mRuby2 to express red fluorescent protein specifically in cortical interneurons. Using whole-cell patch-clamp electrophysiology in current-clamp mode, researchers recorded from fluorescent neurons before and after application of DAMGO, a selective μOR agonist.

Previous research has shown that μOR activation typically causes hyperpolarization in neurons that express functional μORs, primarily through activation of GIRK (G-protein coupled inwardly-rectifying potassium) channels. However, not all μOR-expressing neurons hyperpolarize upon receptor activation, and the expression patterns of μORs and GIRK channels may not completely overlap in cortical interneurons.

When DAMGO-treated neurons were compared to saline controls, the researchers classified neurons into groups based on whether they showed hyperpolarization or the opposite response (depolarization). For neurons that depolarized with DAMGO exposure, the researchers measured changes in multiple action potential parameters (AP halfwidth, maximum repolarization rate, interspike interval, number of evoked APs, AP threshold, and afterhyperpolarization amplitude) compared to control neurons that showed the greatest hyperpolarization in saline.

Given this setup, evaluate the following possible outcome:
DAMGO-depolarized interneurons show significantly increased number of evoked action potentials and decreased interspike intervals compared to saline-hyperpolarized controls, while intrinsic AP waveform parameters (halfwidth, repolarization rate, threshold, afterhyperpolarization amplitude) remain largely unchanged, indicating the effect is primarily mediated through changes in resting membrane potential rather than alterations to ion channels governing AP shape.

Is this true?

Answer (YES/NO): NO